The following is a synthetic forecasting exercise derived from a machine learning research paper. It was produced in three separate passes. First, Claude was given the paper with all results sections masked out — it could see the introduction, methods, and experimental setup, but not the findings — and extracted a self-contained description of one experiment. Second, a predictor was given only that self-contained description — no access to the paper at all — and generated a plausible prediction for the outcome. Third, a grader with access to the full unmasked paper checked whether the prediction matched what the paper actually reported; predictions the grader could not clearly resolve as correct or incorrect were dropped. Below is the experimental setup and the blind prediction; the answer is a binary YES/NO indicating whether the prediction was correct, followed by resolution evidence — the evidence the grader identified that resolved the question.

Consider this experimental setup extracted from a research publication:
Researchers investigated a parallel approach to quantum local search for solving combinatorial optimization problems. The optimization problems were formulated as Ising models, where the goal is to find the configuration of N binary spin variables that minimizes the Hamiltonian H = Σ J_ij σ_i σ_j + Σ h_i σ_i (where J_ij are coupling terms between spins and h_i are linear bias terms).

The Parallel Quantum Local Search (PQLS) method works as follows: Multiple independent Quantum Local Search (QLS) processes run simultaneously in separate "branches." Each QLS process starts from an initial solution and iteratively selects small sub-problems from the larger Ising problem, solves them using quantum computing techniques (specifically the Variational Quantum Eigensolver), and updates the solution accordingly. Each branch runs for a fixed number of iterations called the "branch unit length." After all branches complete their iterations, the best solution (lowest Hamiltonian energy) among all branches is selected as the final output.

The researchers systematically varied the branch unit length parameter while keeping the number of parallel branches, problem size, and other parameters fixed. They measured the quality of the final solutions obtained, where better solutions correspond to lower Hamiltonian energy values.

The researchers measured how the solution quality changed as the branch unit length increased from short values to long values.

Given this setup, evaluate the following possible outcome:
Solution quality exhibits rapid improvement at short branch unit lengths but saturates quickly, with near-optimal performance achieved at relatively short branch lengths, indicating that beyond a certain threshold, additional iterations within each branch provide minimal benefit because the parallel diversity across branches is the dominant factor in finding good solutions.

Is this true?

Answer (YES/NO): NO